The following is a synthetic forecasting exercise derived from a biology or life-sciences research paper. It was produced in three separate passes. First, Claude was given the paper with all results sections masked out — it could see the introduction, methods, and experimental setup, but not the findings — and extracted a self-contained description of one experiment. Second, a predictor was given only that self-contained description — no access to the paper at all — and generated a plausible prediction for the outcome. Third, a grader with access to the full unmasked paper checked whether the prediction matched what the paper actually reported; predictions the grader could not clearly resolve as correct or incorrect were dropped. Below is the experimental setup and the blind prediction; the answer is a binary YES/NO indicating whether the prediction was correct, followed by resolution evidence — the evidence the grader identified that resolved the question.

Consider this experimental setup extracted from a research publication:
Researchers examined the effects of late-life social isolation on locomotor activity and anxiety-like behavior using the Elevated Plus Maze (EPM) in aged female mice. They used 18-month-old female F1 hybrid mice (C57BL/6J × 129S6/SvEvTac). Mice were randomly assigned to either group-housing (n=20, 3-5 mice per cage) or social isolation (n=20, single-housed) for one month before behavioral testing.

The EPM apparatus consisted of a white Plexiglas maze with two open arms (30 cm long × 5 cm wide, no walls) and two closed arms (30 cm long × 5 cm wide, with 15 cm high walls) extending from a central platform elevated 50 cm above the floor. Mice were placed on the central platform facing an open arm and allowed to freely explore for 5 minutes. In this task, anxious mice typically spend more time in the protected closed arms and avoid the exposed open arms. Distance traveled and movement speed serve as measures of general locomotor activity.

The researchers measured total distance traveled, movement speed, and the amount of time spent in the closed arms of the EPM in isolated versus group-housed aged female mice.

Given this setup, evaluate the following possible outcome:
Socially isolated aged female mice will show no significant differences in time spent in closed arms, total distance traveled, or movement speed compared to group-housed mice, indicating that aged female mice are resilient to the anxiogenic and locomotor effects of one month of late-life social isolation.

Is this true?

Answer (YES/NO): NO